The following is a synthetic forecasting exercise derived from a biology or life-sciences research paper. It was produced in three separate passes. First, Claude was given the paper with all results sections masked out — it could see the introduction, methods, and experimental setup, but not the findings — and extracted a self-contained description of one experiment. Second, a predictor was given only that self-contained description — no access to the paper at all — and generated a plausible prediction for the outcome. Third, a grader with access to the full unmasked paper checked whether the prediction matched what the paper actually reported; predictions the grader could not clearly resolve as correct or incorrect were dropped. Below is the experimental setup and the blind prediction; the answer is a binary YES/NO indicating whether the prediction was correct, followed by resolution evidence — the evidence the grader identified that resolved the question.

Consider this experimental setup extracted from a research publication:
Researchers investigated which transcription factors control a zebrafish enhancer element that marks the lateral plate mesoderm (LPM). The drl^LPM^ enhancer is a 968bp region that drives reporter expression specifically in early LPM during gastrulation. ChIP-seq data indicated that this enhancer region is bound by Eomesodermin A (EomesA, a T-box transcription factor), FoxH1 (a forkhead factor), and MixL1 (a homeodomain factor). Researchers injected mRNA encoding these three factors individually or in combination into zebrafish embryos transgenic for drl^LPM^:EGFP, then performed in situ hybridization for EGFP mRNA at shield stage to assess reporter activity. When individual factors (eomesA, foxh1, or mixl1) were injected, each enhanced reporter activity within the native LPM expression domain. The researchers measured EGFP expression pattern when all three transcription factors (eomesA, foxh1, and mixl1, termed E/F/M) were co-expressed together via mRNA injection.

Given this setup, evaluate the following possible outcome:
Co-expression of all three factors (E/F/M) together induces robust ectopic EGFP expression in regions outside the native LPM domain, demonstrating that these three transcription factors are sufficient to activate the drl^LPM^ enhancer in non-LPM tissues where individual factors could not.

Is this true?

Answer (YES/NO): YES